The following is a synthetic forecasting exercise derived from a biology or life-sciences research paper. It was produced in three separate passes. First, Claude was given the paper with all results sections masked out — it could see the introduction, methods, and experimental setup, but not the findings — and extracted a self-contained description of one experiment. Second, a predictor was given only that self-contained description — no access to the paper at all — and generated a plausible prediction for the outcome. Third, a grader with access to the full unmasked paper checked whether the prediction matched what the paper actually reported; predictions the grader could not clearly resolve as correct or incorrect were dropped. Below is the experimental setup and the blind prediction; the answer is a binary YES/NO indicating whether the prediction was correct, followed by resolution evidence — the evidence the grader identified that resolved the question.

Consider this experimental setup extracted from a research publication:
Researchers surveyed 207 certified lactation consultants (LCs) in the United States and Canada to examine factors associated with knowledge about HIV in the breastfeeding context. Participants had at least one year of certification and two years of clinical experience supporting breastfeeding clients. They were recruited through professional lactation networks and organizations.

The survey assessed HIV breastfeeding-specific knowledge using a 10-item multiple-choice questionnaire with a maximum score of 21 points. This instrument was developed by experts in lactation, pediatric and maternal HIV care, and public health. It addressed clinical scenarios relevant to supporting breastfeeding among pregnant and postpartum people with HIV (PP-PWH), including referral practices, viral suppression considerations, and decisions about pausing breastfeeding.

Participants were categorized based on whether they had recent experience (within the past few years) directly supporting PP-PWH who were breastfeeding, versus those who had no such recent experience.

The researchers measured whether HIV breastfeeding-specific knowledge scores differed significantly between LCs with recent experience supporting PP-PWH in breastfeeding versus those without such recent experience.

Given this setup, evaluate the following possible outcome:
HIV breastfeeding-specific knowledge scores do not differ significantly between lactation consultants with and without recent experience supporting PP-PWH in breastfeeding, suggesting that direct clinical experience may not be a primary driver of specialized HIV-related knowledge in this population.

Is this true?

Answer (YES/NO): NO